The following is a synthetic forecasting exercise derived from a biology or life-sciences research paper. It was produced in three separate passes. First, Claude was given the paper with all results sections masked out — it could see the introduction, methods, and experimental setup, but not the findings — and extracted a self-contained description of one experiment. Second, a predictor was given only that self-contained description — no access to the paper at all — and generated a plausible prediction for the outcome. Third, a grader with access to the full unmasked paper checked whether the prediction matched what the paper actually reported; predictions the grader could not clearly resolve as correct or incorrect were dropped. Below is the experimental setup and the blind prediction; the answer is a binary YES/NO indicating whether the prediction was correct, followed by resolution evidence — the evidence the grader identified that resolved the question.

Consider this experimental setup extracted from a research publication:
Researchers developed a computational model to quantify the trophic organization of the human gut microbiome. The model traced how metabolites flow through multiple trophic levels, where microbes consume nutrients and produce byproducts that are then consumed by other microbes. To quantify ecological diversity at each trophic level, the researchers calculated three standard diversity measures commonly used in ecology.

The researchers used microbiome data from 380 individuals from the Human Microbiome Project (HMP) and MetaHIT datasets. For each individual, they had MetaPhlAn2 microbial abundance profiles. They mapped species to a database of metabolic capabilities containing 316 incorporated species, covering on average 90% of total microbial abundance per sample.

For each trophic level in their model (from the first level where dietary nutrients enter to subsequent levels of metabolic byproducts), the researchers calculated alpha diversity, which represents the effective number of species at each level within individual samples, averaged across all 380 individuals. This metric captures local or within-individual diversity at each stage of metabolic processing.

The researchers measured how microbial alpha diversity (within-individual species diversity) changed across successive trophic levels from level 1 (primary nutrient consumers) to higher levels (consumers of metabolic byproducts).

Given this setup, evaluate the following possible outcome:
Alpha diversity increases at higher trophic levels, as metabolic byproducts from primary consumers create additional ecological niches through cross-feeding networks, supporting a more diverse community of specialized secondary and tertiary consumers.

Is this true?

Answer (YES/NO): YES